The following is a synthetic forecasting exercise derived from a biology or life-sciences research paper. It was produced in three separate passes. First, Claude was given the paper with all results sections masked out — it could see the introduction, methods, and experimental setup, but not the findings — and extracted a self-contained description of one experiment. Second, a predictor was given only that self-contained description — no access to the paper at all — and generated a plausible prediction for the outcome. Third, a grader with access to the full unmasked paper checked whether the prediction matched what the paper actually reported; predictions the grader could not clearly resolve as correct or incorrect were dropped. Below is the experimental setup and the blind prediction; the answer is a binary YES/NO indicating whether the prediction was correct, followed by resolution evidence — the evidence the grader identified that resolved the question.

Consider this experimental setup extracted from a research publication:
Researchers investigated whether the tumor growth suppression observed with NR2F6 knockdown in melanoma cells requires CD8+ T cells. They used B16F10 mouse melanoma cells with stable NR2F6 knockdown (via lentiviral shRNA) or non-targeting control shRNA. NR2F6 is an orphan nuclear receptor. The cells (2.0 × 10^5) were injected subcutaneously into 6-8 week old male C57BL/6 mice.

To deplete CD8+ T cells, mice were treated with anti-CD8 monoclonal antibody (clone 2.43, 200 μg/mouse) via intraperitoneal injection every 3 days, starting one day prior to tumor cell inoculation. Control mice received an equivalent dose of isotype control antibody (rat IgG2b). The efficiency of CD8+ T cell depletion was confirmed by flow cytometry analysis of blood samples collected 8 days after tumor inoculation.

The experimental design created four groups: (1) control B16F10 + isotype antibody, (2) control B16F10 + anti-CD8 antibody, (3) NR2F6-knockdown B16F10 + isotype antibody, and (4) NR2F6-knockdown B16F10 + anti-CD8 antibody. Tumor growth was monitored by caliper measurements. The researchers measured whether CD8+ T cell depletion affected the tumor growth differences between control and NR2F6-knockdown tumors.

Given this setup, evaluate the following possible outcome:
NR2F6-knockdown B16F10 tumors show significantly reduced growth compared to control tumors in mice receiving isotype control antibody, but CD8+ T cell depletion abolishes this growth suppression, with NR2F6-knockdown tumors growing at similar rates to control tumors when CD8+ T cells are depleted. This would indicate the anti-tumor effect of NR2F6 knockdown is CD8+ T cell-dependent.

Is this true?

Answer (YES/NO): YES